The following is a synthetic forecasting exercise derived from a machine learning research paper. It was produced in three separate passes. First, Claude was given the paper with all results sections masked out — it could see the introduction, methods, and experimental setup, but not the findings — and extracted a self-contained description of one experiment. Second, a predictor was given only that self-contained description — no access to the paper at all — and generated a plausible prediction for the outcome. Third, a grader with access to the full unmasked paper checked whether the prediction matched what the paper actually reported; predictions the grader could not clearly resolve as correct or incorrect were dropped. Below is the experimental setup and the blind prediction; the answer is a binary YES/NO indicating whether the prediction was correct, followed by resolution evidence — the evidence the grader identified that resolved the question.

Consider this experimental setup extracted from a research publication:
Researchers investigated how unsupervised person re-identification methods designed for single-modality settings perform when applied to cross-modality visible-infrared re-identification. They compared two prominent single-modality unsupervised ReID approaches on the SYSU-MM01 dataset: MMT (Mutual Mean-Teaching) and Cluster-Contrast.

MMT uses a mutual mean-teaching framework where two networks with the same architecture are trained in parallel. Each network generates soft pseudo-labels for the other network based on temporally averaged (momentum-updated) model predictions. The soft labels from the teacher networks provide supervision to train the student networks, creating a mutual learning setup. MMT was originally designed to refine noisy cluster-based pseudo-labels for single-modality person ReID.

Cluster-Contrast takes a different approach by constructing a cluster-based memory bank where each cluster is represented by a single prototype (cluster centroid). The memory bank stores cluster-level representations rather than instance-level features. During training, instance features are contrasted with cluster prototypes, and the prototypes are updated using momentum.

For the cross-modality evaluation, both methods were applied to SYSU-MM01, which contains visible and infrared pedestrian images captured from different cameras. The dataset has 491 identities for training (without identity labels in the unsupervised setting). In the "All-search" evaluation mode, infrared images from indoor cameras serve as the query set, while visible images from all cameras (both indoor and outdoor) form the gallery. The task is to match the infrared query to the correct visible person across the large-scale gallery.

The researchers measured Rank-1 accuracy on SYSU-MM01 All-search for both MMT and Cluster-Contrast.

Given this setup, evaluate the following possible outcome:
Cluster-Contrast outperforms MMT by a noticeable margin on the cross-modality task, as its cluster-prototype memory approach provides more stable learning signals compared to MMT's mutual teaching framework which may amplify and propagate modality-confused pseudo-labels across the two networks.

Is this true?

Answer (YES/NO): NO